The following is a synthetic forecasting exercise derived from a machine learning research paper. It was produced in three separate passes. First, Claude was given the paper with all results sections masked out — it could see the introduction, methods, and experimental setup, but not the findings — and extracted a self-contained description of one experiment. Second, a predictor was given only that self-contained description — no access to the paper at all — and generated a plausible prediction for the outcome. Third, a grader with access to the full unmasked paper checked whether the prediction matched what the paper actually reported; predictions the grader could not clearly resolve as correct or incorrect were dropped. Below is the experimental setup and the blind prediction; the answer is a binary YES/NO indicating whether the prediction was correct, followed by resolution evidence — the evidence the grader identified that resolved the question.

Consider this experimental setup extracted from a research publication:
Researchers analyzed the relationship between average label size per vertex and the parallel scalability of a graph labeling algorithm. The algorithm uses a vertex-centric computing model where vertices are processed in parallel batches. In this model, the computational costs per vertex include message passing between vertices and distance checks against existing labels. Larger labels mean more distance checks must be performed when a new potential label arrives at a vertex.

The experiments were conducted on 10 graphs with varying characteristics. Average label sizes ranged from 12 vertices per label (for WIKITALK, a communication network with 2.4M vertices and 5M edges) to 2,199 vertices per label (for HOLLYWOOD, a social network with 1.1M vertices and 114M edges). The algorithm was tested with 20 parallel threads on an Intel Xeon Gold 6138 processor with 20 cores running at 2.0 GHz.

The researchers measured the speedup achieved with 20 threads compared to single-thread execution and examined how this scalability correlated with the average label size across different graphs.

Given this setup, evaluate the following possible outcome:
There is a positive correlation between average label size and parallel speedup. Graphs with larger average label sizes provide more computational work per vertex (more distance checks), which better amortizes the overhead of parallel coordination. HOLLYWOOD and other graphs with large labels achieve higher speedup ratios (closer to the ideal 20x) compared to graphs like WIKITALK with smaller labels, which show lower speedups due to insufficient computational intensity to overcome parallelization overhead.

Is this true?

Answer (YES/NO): YES